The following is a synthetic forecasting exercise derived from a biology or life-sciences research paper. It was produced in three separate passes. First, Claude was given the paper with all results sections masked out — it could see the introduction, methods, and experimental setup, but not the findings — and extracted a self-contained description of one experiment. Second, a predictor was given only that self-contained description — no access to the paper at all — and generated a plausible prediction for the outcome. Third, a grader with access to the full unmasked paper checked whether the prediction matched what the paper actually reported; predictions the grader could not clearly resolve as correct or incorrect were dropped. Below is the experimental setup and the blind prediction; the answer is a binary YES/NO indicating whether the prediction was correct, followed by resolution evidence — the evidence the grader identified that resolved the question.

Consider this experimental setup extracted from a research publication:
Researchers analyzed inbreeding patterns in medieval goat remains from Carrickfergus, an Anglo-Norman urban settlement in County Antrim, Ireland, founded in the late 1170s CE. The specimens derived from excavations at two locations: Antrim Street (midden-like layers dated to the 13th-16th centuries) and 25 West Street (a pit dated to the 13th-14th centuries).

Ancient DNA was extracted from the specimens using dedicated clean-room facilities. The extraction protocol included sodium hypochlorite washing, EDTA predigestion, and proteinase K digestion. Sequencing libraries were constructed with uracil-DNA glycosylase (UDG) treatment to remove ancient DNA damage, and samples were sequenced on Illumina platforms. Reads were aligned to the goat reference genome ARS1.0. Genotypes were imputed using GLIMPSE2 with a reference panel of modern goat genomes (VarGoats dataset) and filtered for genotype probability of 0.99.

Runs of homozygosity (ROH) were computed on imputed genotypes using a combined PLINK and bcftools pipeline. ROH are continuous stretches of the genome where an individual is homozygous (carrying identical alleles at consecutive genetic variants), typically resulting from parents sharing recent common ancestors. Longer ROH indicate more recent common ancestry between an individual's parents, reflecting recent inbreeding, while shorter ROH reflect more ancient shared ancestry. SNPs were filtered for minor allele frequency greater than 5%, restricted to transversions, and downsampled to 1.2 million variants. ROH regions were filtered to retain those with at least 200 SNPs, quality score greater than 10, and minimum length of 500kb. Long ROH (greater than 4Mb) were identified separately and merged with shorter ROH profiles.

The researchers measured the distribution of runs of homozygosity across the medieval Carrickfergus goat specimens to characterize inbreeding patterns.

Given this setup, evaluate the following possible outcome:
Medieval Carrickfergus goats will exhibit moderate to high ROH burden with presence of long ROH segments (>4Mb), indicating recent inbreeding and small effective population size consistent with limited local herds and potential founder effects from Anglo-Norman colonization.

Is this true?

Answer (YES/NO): NO